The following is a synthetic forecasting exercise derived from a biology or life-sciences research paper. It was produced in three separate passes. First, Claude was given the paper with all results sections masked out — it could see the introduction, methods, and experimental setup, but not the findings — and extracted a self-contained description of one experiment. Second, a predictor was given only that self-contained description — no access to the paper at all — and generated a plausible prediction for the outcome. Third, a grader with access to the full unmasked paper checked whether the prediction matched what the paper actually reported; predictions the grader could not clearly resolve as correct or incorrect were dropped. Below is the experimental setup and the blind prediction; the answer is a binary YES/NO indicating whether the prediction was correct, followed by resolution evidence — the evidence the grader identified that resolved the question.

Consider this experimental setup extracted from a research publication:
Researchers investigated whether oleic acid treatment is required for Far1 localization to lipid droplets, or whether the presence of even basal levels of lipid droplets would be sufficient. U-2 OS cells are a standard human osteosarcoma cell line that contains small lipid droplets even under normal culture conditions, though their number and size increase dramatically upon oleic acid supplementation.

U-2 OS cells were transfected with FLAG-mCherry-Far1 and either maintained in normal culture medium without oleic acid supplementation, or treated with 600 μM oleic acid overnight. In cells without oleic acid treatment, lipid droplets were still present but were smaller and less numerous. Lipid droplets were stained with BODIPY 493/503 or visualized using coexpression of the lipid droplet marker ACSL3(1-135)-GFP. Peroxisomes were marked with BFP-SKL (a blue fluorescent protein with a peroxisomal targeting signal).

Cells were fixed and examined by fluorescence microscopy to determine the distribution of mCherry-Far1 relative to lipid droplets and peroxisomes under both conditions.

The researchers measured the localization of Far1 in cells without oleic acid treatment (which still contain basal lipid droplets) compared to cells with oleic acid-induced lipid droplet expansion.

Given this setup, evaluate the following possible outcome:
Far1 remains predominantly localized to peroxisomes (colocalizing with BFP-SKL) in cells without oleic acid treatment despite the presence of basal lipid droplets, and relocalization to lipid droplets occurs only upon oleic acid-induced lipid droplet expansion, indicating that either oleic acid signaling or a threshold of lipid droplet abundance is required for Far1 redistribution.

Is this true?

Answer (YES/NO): YES